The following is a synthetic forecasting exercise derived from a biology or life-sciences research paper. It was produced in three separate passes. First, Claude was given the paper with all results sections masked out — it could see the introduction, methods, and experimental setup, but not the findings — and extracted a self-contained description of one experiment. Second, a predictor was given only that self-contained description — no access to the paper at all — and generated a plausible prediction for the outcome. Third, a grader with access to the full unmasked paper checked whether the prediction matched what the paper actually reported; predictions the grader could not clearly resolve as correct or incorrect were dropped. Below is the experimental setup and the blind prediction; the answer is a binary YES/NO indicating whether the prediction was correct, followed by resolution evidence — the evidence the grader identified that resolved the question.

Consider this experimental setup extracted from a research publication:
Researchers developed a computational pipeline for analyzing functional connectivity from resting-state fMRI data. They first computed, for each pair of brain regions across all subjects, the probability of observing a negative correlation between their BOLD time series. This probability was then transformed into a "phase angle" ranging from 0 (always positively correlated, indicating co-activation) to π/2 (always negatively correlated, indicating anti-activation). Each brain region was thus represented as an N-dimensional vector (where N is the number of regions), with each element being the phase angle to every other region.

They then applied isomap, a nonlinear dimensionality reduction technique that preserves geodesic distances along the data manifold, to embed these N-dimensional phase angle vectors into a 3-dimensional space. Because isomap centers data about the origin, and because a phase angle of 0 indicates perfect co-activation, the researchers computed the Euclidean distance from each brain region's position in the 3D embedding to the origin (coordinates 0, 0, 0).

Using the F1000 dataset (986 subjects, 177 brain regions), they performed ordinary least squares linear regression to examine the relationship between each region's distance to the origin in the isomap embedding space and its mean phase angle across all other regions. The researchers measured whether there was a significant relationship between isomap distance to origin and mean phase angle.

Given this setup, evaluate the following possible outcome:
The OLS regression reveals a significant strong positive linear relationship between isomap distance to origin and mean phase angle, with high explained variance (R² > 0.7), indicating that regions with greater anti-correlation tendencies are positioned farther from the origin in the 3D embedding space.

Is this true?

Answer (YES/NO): NO